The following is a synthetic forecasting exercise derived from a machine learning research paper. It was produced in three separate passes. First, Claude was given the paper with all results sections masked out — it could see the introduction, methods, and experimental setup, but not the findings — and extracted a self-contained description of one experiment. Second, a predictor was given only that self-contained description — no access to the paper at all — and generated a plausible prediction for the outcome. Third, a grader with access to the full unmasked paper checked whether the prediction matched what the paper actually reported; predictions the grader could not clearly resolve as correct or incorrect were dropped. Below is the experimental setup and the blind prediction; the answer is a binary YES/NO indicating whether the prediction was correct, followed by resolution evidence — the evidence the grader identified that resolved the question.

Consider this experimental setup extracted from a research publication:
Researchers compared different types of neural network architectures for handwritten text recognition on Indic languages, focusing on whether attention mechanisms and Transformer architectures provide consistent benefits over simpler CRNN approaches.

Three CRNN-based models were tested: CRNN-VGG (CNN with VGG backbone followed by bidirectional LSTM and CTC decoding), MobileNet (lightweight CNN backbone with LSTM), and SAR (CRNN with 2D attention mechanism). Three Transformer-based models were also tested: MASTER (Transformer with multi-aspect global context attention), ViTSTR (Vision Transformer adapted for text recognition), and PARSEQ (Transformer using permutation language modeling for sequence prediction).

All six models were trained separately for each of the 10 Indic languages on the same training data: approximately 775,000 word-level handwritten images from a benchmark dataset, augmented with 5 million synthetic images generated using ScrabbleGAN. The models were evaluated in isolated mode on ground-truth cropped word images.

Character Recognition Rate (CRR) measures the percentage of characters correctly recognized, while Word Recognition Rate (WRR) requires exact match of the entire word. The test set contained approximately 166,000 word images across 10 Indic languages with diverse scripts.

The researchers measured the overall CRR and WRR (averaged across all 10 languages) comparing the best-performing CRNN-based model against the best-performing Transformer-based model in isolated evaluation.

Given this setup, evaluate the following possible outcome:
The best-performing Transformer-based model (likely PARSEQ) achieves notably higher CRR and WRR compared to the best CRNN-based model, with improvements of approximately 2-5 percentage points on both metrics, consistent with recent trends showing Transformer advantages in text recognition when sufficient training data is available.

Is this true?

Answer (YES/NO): NO